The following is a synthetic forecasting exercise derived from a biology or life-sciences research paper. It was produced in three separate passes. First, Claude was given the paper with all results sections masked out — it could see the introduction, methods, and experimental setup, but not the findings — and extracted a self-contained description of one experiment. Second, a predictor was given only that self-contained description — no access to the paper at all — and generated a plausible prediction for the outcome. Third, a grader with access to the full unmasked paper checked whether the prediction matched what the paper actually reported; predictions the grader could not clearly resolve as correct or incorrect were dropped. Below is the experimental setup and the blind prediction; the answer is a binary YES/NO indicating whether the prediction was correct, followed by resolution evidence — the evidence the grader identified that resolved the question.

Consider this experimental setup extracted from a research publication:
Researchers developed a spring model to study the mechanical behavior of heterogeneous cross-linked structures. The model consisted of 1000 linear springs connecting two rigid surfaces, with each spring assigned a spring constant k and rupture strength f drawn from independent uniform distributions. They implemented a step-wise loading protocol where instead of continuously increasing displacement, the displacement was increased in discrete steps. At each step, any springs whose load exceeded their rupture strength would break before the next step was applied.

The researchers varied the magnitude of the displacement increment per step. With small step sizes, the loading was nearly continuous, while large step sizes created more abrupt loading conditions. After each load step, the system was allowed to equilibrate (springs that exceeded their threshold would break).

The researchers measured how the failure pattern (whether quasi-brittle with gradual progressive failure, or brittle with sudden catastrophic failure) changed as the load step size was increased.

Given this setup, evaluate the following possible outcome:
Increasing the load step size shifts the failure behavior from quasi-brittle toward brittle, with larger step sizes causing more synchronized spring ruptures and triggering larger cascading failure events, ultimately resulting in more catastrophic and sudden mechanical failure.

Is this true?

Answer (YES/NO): YES